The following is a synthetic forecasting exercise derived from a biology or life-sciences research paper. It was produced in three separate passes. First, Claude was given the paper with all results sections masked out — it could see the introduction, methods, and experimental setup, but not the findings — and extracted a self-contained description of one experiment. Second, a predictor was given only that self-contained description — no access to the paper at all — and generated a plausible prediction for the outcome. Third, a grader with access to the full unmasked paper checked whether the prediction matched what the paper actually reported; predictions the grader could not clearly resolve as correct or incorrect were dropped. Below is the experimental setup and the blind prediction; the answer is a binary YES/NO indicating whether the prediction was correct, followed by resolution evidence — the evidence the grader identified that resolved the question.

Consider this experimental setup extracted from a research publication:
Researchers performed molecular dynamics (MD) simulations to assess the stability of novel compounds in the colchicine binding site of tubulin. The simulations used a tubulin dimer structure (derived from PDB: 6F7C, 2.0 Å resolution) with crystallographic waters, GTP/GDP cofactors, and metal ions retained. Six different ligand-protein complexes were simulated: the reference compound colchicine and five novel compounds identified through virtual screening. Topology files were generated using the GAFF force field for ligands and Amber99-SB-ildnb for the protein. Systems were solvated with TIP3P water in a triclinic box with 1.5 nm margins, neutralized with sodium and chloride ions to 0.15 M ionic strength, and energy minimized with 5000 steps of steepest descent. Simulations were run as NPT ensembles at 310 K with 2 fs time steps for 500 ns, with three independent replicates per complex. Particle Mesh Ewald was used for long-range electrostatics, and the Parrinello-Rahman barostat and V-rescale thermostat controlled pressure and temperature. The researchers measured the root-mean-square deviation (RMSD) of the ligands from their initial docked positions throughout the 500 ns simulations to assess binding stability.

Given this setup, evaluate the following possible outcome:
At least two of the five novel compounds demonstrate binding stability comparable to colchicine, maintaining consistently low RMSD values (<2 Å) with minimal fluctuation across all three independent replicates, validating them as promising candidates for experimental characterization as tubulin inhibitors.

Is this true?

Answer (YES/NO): YES